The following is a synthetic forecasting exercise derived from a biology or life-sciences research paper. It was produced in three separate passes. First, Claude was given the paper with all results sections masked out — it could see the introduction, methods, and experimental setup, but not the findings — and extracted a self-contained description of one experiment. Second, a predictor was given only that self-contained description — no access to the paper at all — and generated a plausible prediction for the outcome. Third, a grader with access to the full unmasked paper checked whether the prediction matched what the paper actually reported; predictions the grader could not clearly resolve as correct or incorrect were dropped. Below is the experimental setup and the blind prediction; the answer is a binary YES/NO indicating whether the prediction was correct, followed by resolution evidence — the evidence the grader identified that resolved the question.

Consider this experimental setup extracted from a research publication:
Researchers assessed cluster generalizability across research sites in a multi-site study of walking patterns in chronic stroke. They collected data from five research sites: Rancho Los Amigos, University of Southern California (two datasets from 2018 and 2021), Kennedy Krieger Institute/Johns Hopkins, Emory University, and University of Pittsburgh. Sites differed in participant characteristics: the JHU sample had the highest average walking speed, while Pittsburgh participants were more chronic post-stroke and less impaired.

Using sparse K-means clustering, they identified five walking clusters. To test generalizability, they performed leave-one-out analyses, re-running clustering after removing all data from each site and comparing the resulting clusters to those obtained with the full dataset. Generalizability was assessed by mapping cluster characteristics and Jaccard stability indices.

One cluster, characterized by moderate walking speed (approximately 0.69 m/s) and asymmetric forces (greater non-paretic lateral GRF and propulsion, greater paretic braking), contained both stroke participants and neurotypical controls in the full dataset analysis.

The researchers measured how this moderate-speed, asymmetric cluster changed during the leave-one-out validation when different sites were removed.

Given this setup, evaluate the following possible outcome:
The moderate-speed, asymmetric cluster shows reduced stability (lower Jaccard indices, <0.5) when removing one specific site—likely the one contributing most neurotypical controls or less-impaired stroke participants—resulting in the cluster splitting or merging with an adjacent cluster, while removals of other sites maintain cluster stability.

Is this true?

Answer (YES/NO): NO